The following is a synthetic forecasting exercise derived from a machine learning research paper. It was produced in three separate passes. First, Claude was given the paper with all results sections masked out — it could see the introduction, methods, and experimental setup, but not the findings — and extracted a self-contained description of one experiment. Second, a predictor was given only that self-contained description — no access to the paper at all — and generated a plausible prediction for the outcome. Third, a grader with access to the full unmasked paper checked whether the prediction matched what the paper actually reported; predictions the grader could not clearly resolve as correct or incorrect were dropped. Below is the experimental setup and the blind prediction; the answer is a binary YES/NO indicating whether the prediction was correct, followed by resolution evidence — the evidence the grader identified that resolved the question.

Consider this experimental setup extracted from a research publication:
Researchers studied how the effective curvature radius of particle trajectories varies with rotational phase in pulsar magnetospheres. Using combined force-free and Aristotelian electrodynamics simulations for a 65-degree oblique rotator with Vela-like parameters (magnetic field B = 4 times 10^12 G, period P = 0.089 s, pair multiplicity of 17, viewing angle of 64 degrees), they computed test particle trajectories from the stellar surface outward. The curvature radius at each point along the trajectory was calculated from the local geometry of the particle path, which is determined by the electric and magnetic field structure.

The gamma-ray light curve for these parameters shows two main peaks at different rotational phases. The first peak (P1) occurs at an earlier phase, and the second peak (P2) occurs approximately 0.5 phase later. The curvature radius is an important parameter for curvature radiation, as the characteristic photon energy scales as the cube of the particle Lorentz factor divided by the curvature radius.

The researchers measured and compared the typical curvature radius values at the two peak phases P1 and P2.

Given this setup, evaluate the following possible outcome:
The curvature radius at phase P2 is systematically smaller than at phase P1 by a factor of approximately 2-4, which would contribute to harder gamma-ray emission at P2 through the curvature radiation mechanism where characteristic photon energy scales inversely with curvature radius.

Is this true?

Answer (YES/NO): NO